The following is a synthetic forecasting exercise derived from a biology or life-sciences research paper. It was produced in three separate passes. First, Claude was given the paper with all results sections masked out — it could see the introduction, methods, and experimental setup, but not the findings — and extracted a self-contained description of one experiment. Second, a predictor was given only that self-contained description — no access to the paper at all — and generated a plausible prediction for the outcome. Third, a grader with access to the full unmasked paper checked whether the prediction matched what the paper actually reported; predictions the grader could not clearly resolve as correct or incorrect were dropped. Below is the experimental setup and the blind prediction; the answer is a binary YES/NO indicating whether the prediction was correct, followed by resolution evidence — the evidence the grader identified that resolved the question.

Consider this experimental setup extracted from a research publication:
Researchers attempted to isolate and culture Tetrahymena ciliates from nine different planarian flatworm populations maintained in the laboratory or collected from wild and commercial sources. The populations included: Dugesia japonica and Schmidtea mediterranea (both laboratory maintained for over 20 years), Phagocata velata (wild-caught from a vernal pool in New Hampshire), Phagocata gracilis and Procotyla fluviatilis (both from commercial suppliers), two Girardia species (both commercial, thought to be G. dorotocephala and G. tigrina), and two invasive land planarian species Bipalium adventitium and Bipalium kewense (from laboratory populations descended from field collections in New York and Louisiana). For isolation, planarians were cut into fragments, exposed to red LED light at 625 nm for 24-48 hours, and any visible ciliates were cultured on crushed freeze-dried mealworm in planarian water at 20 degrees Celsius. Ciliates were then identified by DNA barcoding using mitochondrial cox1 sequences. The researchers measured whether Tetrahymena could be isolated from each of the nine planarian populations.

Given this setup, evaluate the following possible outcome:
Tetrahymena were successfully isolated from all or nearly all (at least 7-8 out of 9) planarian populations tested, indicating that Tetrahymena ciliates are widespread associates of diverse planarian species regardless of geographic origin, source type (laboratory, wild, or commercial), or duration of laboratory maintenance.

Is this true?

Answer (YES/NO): YES